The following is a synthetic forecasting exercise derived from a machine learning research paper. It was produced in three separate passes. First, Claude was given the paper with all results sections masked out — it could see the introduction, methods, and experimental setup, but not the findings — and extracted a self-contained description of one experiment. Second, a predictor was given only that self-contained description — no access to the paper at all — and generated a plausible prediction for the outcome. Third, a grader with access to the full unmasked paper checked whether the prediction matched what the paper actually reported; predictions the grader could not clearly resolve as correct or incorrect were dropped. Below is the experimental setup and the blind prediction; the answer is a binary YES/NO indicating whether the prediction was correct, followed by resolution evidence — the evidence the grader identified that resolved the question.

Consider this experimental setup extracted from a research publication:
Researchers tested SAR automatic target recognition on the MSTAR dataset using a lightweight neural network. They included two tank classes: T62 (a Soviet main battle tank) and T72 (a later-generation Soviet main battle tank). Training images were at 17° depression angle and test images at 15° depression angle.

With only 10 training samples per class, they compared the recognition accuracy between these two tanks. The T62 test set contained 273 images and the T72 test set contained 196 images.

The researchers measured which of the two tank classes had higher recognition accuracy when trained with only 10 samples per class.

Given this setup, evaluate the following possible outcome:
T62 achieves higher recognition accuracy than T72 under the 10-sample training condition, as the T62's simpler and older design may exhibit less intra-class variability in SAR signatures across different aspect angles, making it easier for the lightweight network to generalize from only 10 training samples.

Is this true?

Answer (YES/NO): NO